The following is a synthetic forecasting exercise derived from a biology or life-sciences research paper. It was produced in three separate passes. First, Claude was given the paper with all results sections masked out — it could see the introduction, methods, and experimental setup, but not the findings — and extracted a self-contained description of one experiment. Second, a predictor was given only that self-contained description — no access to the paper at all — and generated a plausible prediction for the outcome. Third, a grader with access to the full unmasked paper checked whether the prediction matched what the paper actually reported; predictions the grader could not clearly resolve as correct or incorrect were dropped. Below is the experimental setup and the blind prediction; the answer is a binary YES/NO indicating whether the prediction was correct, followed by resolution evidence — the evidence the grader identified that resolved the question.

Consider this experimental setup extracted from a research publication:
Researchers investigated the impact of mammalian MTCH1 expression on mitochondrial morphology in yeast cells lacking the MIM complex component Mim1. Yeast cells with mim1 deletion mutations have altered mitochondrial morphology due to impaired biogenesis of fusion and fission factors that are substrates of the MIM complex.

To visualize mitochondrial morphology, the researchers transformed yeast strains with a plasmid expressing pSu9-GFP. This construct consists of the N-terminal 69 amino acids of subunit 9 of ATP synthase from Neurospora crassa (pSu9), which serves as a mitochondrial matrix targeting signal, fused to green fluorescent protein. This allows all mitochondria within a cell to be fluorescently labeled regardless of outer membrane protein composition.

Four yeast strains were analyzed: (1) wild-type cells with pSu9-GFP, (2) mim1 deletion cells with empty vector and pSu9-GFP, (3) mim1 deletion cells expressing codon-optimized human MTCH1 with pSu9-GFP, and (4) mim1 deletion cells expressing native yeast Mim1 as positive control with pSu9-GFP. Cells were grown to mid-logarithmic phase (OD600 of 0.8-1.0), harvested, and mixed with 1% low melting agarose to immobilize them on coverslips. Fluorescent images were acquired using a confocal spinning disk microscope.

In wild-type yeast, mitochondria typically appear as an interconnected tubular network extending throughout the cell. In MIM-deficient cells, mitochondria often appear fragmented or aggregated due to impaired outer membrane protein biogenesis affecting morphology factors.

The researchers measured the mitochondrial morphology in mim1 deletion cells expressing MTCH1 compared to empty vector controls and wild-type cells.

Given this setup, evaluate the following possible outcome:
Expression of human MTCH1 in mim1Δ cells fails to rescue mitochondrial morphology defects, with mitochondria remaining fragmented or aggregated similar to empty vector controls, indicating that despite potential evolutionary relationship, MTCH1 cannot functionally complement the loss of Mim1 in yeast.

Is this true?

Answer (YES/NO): NO